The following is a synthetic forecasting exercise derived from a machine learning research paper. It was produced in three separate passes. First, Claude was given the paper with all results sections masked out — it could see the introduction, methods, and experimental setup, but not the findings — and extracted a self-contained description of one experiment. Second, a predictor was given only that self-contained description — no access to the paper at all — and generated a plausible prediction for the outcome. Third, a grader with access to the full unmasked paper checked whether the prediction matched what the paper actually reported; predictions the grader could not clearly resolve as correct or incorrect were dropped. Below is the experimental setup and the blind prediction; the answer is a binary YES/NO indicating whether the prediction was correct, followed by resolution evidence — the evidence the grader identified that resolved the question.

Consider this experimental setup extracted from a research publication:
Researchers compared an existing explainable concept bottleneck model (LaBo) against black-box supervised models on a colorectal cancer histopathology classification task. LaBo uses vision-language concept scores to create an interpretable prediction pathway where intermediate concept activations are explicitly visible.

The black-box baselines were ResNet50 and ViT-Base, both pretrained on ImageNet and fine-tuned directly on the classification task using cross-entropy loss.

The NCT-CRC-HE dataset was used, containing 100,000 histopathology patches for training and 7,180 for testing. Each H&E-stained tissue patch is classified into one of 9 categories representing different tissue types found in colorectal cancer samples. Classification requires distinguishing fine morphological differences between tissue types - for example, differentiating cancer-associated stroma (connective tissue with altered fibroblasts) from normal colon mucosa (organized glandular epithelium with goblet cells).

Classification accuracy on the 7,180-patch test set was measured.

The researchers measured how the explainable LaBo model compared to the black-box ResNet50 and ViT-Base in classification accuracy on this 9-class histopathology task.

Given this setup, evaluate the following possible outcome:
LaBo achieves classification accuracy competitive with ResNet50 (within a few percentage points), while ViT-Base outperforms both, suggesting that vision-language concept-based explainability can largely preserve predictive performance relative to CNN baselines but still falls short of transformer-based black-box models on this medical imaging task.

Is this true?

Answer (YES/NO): NO